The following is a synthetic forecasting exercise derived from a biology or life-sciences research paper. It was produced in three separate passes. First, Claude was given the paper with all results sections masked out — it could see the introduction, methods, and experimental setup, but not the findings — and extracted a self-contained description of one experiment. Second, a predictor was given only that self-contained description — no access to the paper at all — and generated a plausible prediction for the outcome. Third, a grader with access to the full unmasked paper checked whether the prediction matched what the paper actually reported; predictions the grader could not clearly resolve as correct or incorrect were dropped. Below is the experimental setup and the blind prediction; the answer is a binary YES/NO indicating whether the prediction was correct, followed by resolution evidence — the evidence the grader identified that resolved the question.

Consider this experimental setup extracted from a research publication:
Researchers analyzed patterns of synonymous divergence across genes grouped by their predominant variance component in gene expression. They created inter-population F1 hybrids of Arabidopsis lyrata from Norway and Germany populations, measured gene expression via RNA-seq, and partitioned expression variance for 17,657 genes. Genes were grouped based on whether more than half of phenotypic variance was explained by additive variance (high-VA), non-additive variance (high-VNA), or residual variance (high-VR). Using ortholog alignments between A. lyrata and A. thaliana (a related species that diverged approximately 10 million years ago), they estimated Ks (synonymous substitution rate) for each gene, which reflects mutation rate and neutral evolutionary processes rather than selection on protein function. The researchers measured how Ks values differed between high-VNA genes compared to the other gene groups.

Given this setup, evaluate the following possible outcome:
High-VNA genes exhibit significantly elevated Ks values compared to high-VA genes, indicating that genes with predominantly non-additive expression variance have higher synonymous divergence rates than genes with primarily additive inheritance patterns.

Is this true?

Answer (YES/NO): NO